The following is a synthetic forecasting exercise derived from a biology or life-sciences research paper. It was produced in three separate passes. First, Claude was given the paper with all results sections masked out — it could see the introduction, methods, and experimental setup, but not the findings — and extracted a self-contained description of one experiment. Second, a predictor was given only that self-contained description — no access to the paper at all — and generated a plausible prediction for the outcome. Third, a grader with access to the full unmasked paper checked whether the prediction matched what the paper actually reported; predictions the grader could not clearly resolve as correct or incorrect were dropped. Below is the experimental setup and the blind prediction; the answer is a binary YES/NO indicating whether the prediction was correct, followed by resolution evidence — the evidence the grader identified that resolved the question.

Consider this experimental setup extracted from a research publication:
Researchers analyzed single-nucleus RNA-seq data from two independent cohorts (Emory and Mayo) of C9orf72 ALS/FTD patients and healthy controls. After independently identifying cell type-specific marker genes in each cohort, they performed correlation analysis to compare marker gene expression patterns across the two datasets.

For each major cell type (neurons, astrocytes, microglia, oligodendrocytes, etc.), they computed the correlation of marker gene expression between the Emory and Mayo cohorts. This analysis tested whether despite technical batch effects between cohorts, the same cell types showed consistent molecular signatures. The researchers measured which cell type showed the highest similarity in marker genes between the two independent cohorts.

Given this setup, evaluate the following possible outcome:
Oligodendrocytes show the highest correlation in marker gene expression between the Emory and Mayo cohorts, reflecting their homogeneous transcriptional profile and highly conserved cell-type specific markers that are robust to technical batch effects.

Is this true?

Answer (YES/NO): YES